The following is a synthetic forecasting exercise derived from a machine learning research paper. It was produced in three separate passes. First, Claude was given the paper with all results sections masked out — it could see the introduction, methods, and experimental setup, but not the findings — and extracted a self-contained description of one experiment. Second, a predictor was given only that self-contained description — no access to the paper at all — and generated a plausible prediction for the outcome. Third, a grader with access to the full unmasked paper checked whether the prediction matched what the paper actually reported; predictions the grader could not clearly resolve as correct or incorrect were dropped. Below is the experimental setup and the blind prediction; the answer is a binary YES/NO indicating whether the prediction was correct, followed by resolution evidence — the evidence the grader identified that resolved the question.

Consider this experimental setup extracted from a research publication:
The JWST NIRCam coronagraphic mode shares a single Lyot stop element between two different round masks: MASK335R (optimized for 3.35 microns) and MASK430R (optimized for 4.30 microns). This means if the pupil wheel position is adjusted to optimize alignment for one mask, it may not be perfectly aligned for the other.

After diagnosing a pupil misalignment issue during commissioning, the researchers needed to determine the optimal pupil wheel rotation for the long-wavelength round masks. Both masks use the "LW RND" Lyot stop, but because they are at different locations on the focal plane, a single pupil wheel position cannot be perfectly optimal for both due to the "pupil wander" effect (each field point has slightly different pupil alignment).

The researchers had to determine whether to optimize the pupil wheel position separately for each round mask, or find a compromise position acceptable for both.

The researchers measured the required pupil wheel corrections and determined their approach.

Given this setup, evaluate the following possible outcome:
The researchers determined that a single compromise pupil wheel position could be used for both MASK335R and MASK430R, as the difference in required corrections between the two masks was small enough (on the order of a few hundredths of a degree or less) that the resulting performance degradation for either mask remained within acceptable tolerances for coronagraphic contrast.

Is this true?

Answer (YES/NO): YES